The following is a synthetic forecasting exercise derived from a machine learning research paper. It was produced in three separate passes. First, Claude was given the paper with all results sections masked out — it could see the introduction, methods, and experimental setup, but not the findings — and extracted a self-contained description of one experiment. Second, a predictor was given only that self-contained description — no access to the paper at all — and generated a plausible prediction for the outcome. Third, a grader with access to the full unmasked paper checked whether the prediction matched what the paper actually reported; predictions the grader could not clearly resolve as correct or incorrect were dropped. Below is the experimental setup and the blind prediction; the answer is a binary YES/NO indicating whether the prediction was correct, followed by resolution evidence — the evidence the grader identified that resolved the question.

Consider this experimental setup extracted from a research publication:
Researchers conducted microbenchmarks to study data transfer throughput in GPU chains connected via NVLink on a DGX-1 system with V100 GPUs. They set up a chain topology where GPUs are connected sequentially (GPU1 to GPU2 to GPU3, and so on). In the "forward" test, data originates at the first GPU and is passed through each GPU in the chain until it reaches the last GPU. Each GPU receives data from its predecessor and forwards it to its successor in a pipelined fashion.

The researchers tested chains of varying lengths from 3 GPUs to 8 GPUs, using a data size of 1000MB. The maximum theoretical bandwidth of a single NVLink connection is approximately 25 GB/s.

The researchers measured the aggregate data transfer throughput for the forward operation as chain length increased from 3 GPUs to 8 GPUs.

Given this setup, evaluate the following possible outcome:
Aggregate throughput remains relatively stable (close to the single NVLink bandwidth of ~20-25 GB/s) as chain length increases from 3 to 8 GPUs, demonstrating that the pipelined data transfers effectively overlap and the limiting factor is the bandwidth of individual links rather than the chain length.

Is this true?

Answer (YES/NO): YES